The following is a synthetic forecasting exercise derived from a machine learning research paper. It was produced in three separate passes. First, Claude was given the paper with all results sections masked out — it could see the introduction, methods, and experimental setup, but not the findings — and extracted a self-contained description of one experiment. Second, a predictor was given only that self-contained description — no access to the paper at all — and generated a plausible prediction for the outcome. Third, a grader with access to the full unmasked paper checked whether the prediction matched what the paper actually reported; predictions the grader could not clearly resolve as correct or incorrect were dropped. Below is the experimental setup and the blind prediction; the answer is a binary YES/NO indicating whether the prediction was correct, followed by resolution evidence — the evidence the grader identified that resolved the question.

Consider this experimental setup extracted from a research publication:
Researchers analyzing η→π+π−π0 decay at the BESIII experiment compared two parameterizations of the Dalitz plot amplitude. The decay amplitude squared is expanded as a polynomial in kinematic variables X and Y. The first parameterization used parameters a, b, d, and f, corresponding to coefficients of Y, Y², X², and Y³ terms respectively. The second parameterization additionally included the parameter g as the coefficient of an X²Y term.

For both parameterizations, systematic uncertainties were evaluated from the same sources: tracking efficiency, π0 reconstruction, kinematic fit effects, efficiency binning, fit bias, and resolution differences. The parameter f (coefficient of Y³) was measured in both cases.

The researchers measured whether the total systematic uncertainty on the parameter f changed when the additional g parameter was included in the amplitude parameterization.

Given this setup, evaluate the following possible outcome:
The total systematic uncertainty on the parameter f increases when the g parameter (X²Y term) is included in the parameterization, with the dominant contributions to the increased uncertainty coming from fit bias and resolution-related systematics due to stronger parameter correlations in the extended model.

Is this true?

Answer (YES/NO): NO